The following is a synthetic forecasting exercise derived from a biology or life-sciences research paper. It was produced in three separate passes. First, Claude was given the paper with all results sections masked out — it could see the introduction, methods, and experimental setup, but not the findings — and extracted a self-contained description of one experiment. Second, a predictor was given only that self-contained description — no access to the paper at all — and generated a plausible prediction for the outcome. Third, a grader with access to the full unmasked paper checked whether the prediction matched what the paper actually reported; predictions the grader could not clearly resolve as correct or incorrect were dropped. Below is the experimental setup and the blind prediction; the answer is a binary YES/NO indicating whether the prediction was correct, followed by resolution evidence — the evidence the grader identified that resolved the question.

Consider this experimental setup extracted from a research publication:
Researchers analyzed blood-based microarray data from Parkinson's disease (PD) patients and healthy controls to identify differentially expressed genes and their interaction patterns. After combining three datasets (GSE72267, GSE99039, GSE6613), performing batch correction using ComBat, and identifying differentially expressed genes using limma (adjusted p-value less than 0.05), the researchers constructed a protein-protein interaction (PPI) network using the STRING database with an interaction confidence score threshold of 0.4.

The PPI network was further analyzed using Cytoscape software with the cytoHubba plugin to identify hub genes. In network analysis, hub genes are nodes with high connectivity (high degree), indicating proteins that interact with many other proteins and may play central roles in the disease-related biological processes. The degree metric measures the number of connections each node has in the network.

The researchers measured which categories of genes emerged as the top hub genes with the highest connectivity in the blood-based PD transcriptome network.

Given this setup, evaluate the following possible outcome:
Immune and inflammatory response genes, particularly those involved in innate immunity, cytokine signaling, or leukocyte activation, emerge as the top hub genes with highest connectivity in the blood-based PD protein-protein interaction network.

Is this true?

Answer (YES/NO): YES